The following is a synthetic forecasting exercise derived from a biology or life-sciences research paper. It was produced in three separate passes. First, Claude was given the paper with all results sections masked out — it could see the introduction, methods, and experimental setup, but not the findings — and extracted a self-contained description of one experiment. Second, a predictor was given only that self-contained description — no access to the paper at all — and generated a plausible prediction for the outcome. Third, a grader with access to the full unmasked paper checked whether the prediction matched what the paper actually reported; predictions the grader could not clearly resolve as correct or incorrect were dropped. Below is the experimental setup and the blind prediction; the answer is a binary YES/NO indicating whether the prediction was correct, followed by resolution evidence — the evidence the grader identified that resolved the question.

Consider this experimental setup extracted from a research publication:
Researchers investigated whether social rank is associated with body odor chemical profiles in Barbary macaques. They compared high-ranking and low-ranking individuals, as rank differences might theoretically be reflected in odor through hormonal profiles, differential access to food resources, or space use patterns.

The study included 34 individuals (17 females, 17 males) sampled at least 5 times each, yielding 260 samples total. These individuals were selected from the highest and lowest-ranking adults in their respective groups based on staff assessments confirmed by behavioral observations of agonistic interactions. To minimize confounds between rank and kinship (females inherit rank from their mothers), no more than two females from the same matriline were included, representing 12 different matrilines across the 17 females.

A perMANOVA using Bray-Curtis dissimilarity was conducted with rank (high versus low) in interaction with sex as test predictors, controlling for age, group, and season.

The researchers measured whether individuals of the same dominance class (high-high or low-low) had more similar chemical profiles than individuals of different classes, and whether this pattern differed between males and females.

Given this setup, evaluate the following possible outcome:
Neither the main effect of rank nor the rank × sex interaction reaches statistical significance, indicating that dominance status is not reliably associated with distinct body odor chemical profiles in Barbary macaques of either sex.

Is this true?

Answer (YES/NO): NO